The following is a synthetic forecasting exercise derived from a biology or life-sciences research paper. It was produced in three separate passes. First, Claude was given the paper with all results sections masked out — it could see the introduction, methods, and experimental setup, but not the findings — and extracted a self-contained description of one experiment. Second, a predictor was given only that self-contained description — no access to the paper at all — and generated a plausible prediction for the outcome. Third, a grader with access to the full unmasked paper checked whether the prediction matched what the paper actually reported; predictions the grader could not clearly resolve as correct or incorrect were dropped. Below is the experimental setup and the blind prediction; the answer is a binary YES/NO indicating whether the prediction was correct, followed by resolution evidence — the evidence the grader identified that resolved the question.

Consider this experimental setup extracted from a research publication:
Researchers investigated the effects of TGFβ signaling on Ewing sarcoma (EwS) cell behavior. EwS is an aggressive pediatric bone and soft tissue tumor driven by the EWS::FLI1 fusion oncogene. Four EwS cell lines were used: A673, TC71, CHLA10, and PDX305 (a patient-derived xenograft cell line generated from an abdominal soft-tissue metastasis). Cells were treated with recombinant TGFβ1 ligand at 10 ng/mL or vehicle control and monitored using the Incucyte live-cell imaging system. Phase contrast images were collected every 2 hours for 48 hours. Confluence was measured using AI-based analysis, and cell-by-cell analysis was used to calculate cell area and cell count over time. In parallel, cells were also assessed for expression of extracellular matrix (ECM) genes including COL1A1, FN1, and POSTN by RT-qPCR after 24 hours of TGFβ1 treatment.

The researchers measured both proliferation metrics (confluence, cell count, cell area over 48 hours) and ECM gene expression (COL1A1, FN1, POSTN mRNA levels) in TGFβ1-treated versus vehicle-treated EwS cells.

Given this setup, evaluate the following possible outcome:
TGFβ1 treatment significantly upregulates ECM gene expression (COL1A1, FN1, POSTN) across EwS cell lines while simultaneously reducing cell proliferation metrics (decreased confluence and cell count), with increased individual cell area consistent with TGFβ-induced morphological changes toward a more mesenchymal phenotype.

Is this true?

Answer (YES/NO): NO